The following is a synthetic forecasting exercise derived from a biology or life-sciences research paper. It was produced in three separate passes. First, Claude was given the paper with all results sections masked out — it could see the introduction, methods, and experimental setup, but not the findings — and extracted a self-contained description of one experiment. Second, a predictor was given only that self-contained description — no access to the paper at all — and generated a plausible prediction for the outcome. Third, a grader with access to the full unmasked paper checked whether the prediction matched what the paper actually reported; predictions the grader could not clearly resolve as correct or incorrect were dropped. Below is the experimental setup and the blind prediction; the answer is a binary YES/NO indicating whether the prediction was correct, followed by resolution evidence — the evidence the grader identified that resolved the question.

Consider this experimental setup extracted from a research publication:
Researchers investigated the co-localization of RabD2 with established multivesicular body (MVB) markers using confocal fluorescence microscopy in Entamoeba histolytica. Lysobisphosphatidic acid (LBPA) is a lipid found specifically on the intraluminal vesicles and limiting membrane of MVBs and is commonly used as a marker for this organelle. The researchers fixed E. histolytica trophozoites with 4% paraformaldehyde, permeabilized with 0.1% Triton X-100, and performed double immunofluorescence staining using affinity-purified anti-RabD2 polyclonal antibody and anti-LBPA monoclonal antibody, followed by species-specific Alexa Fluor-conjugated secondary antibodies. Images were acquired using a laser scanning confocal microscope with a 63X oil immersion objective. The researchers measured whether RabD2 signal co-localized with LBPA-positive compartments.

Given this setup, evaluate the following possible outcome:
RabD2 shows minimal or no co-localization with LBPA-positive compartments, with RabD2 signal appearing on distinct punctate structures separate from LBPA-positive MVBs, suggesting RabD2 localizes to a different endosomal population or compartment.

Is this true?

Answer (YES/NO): NO